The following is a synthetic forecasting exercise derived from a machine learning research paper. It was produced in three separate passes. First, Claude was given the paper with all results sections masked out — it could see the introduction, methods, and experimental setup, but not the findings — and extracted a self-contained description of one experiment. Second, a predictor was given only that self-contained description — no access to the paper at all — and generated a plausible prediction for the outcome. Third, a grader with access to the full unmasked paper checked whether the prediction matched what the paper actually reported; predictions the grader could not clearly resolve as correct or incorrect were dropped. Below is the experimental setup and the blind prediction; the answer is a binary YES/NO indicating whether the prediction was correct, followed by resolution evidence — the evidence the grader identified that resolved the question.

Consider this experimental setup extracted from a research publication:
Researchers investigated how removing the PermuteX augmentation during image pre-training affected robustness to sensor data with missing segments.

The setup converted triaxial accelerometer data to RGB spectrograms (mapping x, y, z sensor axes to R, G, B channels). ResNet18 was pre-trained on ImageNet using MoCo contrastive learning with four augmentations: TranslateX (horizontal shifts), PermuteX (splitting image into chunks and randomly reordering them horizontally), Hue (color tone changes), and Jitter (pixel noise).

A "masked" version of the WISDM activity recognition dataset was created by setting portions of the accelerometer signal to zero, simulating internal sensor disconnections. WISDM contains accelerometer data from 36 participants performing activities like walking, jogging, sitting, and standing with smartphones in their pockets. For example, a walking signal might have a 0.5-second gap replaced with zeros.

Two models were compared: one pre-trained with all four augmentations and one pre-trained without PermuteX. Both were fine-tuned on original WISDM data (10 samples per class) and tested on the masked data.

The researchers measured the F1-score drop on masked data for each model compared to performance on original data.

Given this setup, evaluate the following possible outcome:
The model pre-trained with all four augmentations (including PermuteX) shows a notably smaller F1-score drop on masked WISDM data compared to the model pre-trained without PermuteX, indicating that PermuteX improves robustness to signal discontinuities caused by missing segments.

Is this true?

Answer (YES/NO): YES